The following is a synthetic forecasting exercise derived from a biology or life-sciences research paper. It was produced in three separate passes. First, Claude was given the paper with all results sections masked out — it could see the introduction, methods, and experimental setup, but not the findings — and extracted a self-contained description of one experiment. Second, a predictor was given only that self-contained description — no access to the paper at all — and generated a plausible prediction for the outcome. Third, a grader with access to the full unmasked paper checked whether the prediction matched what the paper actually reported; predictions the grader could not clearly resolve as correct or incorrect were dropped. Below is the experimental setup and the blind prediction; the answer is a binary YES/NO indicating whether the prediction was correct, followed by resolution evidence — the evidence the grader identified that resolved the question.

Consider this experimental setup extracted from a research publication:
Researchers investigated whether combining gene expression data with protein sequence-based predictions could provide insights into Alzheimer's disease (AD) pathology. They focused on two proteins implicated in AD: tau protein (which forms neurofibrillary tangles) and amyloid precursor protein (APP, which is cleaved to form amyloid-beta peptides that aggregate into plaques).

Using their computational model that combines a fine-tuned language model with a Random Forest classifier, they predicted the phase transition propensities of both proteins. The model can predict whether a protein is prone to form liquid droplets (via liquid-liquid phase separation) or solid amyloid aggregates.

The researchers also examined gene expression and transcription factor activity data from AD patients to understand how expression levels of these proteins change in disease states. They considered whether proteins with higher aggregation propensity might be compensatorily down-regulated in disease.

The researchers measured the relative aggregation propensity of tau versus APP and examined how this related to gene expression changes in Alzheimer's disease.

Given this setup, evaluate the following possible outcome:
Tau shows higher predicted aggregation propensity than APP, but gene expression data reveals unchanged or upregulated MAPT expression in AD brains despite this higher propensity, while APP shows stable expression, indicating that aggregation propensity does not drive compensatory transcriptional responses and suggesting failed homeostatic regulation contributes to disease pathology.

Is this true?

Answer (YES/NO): NO